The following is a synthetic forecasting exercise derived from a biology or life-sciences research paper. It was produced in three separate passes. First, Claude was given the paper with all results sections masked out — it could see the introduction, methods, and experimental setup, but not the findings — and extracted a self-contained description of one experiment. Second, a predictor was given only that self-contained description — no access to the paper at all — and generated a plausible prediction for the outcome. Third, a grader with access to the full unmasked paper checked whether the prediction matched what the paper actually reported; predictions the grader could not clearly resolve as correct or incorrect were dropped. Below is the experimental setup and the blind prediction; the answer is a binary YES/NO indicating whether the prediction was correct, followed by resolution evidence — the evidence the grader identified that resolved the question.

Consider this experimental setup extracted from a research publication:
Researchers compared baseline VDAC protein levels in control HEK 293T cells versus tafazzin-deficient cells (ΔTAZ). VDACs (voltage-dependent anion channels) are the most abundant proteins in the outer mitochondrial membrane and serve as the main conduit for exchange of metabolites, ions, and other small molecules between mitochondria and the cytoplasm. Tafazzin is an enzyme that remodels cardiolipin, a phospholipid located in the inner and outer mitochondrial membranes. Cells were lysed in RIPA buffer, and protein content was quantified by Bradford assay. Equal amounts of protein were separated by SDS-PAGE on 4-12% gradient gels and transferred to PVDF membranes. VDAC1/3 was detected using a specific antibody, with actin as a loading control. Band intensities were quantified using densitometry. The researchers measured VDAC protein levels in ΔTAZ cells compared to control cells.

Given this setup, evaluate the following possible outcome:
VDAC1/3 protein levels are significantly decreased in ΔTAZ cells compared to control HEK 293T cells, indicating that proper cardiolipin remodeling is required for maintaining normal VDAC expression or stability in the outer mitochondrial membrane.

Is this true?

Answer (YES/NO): NO